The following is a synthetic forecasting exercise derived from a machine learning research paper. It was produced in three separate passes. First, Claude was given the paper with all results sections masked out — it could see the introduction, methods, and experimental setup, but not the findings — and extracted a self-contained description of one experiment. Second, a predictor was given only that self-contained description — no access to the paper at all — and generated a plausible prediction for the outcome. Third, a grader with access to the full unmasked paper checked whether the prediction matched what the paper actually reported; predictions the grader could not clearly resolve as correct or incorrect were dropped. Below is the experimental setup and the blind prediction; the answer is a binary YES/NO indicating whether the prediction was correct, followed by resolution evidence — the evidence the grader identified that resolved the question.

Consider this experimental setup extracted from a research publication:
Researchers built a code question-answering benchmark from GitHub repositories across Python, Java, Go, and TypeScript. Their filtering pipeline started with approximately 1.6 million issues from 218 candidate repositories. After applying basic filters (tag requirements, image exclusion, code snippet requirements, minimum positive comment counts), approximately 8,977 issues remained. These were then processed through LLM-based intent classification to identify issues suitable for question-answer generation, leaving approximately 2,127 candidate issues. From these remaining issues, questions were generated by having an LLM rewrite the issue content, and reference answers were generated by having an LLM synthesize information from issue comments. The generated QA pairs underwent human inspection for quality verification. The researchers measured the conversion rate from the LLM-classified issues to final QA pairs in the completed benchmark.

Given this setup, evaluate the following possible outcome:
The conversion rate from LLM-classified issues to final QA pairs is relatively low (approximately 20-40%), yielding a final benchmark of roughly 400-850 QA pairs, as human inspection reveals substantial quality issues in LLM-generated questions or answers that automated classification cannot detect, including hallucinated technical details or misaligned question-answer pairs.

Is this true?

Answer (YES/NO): NO